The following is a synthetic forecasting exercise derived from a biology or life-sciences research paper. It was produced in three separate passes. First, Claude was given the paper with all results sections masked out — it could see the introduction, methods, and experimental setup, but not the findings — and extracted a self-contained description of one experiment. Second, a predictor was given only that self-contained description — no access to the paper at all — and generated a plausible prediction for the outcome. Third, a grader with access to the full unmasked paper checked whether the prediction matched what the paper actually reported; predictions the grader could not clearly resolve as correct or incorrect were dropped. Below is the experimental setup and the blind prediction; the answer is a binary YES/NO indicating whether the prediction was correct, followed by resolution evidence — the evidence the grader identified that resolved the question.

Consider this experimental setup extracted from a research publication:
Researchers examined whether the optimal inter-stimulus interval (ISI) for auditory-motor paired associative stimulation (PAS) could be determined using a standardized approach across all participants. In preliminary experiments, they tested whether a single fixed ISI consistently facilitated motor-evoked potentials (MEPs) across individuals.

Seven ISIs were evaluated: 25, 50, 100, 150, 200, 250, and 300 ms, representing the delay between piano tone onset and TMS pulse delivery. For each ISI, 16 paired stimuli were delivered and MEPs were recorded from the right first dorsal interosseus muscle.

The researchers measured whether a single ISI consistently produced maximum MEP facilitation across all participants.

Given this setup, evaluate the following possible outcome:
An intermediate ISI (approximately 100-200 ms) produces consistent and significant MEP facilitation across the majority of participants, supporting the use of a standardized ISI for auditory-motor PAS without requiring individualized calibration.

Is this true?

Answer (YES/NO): NO